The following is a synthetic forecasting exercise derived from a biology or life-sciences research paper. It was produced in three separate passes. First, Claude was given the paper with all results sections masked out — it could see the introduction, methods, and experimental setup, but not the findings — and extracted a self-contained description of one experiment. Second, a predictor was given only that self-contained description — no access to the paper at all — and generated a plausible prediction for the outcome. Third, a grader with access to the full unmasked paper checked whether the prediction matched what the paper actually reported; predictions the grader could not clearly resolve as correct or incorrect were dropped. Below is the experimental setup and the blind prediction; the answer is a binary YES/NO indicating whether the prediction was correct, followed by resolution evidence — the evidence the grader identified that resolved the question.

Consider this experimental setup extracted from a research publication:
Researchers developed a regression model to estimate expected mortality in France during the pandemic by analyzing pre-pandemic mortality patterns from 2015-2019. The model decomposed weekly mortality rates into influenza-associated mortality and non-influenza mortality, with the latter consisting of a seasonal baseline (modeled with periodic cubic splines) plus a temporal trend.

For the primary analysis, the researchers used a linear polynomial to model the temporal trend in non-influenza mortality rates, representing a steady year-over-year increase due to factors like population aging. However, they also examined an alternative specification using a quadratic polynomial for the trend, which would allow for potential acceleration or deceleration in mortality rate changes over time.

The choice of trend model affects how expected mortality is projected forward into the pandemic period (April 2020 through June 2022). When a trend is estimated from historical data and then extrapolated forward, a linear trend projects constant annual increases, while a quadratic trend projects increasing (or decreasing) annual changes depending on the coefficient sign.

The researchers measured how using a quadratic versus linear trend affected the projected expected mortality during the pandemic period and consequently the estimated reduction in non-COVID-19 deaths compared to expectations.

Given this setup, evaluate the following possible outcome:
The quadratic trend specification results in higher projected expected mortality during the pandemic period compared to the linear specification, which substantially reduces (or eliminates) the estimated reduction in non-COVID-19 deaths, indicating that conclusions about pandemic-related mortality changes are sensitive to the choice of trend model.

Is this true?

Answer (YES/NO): NO